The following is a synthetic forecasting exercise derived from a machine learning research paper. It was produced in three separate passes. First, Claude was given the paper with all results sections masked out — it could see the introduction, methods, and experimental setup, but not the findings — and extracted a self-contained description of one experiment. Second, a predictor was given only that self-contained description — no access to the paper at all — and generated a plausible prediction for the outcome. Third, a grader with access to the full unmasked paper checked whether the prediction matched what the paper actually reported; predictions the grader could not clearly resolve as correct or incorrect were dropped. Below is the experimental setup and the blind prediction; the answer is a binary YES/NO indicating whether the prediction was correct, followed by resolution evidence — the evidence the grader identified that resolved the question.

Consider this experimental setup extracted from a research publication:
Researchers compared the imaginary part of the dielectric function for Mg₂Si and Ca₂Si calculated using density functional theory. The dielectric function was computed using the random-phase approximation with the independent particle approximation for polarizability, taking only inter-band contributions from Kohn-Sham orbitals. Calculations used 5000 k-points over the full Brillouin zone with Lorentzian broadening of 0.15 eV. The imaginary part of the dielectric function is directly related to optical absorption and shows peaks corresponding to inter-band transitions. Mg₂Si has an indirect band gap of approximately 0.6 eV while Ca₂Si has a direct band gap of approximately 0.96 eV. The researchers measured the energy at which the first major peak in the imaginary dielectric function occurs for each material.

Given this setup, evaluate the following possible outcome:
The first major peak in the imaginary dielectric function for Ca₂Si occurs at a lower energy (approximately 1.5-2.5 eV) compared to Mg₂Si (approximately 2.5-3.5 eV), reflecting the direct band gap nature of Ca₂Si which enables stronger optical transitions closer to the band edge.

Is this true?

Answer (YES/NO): NO